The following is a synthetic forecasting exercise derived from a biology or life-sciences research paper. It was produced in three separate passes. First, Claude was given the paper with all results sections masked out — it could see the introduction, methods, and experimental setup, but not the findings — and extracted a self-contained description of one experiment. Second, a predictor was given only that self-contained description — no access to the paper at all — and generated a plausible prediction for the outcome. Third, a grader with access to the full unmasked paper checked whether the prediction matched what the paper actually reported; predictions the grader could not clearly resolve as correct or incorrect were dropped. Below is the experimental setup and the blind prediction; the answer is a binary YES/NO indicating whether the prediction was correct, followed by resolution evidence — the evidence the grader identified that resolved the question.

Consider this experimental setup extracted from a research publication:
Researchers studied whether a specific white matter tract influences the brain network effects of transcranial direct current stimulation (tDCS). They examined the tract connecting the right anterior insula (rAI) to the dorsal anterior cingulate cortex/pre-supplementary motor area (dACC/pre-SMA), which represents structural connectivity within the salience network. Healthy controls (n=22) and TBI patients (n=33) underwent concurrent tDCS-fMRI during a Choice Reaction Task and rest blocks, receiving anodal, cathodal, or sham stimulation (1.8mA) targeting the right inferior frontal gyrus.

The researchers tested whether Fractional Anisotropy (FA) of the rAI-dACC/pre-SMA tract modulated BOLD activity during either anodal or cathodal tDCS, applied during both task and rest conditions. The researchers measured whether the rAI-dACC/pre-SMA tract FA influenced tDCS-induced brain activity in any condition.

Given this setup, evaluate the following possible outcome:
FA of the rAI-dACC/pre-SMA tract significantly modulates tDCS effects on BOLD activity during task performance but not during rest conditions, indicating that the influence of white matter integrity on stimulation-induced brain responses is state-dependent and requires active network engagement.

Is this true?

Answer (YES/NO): NO